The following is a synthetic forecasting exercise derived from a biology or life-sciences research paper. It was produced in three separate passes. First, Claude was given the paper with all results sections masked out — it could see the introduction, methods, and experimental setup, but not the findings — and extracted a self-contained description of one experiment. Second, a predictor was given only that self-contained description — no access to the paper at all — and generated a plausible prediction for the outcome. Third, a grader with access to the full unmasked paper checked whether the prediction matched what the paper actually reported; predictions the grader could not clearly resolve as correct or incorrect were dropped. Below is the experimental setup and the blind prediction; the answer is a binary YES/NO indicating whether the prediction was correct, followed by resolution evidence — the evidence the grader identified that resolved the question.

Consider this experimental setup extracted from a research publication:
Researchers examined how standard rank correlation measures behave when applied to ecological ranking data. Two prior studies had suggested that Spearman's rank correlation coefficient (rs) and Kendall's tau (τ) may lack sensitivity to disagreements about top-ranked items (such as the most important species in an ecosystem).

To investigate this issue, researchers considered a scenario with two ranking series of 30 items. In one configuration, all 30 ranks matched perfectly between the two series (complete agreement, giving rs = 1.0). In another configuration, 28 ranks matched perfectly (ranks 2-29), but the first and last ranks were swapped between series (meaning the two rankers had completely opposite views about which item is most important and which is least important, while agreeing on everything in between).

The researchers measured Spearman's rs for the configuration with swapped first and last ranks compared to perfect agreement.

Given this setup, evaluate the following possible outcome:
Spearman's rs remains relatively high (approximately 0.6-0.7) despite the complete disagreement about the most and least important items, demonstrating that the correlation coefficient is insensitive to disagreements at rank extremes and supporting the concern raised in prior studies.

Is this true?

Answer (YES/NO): YES